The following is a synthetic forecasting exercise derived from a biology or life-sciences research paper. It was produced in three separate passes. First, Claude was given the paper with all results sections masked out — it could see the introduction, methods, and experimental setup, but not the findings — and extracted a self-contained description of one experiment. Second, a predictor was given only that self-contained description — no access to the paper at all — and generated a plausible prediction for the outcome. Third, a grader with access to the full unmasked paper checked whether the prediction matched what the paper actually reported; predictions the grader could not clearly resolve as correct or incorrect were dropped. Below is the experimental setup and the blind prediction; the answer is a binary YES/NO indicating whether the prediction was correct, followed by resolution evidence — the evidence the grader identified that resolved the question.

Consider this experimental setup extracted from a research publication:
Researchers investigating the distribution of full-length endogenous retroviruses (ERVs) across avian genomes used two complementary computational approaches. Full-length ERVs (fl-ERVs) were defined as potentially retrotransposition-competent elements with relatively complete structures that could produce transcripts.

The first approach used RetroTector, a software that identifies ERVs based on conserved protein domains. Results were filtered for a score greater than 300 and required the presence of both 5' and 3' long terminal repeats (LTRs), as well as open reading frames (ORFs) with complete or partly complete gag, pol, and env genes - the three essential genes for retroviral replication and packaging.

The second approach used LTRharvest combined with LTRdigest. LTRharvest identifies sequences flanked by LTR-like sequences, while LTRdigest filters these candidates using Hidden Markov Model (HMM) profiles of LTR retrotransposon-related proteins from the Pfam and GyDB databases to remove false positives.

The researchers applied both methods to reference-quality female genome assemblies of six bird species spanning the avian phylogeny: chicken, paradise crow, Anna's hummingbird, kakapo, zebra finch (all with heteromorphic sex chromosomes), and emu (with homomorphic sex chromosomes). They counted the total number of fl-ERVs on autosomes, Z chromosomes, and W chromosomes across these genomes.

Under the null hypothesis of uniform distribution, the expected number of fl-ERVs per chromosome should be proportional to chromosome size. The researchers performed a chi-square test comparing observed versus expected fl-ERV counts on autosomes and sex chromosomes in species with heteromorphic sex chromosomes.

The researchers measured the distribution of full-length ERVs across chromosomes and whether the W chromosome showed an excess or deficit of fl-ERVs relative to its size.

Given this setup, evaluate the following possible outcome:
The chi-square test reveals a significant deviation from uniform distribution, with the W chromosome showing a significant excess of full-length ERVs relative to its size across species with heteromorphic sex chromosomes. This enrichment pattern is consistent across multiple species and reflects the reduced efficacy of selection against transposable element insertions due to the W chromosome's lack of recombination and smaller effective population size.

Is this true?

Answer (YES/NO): YES